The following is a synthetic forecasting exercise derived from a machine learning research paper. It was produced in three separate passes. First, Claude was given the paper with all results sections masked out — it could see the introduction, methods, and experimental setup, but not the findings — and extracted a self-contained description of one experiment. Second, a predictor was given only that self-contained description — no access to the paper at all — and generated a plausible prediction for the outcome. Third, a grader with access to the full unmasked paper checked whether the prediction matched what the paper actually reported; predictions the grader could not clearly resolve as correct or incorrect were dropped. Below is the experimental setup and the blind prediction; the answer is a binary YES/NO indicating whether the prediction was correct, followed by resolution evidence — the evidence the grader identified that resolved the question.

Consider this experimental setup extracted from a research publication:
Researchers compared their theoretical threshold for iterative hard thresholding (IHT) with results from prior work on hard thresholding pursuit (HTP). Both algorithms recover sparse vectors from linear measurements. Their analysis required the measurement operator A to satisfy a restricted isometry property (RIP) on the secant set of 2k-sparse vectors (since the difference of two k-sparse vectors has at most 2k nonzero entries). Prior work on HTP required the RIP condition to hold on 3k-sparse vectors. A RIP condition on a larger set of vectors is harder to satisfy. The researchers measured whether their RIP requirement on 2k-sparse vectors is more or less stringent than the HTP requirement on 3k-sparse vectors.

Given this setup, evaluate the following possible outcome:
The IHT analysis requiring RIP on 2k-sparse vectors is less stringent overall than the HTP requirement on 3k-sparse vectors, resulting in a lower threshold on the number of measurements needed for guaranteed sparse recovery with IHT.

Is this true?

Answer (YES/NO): YES